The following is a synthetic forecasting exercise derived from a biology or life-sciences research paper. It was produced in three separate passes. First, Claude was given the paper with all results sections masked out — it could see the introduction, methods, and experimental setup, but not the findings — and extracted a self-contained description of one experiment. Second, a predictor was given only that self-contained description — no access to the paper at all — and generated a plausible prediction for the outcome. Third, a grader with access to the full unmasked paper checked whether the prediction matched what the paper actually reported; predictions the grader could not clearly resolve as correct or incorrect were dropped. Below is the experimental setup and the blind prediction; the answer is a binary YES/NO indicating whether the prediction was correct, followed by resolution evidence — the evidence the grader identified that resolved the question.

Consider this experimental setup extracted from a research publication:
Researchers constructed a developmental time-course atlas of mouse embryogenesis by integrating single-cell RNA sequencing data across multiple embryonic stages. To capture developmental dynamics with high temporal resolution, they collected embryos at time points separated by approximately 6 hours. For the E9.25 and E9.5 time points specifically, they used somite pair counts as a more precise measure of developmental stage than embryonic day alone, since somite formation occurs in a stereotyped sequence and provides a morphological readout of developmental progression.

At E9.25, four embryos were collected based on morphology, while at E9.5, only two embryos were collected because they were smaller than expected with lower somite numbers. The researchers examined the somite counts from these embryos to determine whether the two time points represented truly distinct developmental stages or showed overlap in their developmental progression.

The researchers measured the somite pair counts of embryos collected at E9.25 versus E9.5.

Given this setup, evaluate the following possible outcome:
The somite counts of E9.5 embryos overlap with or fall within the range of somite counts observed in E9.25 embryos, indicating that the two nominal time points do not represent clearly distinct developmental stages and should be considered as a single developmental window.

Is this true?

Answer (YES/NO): YES